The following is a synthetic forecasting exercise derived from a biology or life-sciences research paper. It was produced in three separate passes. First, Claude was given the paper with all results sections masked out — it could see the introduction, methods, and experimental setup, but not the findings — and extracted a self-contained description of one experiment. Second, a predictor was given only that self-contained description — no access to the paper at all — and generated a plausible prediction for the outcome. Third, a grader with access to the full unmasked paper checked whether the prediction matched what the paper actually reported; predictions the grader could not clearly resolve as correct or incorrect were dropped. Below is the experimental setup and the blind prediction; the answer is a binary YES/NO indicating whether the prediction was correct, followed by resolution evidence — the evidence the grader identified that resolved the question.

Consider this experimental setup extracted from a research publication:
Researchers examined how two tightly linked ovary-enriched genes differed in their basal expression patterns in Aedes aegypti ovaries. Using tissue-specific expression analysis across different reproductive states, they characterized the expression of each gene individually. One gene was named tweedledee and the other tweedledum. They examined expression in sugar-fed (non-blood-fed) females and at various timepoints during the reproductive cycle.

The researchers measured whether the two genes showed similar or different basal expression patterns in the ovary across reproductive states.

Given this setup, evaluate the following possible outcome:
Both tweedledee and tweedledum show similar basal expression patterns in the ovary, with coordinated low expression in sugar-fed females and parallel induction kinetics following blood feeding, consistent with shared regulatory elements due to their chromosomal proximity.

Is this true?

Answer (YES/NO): NO